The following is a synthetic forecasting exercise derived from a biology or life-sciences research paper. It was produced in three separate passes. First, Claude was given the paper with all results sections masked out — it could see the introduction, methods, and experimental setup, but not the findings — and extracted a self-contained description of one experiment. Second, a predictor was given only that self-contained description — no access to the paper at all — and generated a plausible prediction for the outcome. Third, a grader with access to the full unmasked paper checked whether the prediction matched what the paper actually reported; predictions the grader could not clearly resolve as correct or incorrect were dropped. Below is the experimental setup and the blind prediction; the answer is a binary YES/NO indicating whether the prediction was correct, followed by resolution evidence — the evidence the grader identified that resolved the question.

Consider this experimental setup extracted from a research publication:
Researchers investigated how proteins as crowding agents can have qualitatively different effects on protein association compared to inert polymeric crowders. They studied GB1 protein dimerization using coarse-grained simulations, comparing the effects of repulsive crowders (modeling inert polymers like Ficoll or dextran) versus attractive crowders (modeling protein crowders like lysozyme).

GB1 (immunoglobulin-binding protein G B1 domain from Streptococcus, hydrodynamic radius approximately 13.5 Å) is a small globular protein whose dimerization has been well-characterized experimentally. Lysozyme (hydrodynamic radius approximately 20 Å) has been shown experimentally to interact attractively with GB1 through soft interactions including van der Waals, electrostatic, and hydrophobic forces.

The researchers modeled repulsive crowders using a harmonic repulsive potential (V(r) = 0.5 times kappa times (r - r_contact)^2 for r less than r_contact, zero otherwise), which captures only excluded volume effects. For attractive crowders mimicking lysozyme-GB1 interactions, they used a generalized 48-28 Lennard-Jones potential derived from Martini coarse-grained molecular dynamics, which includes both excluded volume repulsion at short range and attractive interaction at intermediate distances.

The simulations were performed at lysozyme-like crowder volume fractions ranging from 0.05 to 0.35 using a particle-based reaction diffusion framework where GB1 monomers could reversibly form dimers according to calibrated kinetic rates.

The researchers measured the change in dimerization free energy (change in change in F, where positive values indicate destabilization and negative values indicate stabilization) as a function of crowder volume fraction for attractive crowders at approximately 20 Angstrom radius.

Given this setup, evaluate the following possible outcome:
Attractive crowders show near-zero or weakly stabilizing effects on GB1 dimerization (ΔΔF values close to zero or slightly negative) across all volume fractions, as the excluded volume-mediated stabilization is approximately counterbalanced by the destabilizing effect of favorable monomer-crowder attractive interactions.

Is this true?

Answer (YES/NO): NO